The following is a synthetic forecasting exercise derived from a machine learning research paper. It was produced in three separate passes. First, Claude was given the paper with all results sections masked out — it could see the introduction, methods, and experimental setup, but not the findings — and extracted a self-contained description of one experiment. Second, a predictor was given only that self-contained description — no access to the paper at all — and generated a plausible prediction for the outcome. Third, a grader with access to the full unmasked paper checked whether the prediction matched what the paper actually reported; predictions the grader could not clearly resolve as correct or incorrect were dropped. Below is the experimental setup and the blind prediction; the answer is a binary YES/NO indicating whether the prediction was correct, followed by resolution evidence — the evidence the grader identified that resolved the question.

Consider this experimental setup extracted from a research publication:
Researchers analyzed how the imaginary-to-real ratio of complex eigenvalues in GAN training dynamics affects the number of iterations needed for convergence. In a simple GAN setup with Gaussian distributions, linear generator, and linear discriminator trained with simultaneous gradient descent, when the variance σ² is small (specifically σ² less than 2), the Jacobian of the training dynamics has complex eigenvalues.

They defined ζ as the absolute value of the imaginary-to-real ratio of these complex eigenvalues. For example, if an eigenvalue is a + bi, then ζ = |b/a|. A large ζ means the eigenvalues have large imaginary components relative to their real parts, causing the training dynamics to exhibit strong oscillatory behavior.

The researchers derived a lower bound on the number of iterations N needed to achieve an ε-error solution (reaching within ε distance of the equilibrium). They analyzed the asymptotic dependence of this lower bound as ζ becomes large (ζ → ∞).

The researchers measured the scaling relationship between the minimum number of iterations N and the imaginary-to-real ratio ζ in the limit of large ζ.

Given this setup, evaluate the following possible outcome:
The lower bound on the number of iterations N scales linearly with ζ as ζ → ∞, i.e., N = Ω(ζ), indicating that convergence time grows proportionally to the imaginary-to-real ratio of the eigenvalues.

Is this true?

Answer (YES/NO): NO